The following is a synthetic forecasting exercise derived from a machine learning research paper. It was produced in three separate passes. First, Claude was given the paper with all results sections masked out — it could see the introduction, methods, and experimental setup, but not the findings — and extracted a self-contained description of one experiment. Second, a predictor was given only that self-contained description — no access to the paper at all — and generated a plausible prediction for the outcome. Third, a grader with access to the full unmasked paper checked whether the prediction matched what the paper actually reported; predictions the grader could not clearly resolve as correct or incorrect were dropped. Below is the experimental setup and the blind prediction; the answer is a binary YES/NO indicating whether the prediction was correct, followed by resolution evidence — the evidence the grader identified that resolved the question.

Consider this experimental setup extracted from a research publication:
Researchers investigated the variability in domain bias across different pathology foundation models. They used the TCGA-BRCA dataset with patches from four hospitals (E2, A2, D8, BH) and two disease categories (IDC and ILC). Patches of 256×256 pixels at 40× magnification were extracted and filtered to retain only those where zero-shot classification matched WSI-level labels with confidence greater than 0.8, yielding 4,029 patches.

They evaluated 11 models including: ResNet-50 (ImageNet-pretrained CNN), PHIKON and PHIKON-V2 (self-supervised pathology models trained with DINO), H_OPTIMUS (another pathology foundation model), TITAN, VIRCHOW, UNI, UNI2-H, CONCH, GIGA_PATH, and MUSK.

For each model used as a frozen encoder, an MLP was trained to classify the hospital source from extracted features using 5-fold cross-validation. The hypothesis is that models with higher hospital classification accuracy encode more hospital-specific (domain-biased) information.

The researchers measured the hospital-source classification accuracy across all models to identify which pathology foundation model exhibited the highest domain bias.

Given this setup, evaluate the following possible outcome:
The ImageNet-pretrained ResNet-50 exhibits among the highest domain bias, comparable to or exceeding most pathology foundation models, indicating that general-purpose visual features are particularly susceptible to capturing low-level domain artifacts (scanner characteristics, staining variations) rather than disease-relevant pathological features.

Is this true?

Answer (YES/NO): NO